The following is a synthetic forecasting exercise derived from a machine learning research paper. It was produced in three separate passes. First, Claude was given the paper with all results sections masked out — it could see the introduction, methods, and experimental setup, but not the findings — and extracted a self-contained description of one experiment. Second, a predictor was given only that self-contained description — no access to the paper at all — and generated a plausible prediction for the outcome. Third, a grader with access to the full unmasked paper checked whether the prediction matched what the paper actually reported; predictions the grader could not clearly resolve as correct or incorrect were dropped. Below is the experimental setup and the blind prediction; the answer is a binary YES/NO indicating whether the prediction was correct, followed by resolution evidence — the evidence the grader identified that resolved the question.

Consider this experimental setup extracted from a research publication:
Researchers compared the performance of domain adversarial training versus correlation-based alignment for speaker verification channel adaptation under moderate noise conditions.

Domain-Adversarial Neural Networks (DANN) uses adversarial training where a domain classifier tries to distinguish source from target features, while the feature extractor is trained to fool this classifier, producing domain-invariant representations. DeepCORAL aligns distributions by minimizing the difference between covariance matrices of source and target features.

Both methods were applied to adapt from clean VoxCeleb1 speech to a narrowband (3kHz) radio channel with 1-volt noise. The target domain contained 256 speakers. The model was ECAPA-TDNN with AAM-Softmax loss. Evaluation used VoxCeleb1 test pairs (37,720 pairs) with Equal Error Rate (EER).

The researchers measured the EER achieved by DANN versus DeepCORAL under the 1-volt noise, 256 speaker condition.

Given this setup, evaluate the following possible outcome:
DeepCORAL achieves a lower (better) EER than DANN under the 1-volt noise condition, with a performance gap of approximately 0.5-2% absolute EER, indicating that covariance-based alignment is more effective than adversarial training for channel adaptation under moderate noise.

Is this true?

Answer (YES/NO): NO